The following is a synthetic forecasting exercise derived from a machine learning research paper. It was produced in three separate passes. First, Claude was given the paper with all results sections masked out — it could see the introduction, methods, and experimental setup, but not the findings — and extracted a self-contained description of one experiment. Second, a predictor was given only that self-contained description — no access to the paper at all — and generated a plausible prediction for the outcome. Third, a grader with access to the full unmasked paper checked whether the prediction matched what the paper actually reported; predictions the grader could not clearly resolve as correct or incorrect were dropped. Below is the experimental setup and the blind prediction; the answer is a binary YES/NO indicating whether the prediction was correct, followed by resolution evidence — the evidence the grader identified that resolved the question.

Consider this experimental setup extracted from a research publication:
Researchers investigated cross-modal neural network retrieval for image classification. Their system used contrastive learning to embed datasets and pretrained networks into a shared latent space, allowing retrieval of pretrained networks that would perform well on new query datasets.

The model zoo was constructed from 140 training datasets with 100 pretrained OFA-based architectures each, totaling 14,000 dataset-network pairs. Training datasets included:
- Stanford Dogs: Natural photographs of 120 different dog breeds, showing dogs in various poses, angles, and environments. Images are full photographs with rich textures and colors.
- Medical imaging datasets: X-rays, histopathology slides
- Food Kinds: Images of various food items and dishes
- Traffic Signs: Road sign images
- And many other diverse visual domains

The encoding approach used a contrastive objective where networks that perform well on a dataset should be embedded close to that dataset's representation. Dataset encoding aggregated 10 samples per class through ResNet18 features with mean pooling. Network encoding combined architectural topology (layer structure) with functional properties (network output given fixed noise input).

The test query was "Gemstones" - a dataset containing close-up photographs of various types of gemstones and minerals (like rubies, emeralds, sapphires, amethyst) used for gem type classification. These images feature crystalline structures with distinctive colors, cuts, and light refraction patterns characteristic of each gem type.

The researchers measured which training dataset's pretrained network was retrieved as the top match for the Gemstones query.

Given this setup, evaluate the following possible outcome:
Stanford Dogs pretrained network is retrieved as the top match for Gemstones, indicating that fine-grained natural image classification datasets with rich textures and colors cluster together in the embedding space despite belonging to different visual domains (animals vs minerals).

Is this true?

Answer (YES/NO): YES